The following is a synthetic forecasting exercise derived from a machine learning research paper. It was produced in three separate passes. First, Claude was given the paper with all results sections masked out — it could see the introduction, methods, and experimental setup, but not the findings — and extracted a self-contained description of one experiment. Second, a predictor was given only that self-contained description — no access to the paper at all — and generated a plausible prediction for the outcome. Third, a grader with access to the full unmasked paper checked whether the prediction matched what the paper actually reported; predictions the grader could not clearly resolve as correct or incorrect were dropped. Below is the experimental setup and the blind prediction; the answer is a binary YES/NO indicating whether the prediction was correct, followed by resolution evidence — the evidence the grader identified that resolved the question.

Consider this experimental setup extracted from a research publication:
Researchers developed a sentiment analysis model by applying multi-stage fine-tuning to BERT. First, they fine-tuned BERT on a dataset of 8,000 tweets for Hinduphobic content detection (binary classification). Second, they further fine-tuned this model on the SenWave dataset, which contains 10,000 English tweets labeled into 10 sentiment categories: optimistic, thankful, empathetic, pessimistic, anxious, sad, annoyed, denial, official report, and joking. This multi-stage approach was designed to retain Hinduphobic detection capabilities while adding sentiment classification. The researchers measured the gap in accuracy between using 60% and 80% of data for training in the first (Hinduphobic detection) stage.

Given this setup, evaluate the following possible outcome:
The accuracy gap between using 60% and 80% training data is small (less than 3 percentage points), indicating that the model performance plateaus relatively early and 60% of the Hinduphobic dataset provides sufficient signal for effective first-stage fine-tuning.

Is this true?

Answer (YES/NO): YES